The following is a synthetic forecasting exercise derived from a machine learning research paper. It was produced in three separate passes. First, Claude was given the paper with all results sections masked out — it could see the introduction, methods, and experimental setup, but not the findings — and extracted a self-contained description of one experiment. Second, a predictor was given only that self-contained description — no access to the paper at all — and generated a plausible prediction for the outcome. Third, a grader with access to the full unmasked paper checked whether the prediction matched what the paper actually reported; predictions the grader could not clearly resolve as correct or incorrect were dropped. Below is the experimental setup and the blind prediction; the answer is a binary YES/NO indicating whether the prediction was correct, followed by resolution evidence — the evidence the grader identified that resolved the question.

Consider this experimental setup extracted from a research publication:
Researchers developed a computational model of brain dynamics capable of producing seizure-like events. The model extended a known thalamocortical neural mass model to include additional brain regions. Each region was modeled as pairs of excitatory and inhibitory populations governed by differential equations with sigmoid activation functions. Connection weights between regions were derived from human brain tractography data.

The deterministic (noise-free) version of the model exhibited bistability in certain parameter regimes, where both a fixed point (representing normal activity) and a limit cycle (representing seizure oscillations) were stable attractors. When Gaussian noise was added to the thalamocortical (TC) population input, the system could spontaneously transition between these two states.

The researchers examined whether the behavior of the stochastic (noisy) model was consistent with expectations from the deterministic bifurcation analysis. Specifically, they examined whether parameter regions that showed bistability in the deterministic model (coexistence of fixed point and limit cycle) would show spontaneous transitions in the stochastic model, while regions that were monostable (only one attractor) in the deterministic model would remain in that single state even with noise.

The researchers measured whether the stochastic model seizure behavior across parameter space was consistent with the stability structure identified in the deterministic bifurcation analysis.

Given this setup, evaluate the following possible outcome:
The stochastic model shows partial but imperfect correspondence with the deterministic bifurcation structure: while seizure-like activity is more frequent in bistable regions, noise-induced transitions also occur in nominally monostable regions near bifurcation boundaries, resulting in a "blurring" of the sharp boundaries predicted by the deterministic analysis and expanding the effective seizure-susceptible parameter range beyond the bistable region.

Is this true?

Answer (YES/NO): NO